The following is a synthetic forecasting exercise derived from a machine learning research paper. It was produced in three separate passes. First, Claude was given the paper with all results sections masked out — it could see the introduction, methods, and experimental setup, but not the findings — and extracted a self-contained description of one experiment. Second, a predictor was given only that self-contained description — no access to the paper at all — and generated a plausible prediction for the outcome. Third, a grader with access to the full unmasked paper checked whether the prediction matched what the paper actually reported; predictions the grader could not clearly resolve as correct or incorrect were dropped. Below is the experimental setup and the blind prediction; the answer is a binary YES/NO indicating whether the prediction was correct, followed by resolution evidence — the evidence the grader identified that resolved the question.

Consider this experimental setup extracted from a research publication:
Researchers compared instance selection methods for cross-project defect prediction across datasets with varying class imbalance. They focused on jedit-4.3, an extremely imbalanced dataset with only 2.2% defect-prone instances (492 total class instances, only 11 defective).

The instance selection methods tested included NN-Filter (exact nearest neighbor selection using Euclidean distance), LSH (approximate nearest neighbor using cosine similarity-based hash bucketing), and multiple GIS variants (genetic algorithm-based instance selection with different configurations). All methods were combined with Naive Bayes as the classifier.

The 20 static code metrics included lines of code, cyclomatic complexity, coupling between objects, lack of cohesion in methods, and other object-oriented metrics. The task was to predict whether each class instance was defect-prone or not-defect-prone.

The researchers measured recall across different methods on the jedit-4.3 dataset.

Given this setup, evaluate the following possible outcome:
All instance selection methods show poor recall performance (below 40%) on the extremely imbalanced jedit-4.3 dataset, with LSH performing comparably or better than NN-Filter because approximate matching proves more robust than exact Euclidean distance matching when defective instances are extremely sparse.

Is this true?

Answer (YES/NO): NO